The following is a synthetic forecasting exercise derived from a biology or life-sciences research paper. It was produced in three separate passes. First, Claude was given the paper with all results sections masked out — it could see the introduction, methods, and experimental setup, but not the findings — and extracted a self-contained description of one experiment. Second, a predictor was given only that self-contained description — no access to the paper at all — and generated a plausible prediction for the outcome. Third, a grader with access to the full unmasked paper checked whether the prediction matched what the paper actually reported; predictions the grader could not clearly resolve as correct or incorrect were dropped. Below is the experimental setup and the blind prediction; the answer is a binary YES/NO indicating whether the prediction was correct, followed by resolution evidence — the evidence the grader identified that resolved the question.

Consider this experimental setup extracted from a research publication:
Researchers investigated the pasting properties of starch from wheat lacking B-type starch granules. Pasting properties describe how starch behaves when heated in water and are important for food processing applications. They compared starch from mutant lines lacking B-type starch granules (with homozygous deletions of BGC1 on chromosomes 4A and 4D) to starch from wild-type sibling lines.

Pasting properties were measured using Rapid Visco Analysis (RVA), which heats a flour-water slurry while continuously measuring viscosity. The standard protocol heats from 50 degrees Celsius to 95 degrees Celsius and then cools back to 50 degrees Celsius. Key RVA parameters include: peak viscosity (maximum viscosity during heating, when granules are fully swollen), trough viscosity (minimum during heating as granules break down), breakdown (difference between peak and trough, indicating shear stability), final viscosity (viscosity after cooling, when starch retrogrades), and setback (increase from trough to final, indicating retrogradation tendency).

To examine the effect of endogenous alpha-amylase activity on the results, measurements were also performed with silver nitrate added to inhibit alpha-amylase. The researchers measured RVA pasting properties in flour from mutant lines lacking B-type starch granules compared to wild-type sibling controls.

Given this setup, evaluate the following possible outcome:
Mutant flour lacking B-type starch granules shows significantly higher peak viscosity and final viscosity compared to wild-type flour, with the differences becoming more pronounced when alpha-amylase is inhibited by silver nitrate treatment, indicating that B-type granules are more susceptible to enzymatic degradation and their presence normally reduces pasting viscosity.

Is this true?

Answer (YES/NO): NO